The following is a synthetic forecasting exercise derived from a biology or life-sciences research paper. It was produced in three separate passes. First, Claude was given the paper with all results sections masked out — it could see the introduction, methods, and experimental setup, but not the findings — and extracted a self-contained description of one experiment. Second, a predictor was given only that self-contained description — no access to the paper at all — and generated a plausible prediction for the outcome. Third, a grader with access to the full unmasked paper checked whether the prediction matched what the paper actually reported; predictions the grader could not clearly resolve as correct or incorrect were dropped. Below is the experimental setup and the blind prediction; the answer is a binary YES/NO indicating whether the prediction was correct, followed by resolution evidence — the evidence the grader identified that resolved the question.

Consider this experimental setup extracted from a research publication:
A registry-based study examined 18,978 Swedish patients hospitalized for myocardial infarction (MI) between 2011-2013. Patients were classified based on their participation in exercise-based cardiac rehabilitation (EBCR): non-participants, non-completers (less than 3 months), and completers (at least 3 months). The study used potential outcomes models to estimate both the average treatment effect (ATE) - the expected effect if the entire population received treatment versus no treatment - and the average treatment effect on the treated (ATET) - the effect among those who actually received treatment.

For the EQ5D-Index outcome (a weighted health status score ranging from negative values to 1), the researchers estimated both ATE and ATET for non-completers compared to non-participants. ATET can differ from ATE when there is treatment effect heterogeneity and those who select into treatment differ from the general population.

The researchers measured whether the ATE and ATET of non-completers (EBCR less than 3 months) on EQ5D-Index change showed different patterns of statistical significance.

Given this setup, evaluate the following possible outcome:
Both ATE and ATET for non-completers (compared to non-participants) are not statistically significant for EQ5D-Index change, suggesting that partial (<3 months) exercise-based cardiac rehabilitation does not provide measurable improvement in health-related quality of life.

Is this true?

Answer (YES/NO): NO